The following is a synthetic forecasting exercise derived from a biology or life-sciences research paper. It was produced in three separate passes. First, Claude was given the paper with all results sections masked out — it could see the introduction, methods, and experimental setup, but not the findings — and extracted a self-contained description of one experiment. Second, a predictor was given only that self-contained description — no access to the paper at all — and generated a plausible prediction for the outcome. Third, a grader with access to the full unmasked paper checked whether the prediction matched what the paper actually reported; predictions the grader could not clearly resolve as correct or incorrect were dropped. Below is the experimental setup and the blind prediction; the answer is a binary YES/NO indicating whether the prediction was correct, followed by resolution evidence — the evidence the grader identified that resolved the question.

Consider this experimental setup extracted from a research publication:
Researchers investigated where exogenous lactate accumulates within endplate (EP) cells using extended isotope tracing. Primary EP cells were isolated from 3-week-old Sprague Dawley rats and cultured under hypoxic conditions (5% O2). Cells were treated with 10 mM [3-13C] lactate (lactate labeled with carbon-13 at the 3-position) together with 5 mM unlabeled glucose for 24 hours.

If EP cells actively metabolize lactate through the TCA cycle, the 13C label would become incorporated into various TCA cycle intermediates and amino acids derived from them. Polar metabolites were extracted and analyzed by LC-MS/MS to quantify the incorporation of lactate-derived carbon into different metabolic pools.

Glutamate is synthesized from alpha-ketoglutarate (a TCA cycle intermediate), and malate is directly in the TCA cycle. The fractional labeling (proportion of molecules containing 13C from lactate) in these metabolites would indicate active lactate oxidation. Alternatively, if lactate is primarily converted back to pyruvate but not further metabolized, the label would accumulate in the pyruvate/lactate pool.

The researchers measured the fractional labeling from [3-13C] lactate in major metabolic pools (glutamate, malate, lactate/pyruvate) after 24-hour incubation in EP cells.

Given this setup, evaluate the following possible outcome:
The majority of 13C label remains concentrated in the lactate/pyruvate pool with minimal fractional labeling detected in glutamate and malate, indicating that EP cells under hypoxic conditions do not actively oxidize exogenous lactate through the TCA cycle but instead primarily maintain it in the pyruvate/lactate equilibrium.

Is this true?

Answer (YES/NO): NO